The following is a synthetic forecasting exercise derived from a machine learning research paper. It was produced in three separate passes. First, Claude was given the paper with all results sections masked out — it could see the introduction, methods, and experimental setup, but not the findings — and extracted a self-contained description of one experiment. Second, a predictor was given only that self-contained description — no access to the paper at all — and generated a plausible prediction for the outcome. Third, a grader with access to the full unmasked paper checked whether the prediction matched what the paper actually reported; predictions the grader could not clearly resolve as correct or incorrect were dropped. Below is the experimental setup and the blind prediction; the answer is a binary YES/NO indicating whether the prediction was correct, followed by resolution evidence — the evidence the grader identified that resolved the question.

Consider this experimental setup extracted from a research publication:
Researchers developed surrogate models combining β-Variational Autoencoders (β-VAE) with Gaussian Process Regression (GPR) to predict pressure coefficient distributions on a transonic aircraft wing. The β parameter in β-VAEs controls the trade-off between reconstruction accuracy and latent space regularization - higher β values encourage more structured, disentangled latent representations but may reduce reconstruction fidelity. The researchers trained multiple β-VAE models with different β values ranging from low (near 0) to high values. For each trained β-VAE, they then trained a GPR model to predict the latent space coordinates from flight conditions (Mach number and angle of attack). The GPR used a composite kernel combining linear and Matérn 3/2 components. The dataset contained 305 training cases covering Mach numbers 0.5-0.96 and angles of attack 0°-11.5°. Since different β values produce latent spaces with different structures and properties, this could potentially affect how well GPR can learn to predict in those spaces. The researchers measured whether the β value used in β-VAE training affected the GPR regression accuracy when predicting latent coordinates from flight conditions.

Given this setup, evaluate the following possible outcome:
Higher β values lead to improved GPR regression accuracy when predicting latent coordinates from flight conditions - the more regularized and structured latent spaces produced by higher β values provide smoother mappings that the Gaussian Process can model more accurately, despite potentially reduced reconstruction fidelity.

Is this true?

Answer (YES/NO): NO